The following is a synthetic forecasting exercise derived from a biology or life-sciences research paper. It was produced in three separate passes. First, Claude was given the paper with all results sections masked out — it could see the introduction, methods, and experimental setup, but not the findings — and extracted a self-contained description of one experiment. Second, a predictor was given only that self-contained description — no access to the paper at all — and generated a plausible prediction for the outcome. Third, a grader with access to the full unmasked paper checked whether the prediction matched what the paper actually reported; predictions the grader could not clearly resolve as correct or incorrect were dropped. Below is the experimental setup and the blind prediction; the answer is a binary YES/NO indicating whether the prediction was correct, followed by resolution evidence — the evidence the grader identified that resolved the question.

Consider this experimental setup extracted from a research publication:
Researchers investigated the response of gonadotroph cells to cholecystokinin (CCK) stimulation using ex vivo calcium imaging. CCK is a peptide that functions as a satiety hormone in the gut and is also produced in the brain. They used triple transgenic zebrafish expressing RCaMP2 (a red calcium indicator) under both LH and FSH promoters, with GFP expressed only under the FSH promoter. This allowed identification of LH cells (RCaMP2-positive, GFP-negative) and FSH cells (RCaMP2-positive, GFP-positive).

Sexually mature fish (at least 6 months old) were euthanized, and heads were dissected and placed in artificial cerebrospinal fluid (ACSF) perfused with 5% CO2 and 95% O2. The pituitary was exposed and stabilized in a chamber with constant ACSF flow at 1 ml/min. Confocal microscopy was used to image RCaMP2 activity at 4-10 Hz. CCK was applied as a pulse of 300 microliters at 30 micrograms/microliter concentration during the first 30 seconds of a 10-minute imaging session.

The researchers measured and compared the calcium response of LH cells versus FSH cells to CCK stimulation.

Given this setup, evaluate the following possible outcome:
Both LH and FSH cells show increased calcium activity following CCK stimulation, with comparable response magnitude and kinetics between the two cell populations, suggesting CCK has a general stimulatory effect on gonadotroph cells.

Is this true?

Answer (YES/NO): NO